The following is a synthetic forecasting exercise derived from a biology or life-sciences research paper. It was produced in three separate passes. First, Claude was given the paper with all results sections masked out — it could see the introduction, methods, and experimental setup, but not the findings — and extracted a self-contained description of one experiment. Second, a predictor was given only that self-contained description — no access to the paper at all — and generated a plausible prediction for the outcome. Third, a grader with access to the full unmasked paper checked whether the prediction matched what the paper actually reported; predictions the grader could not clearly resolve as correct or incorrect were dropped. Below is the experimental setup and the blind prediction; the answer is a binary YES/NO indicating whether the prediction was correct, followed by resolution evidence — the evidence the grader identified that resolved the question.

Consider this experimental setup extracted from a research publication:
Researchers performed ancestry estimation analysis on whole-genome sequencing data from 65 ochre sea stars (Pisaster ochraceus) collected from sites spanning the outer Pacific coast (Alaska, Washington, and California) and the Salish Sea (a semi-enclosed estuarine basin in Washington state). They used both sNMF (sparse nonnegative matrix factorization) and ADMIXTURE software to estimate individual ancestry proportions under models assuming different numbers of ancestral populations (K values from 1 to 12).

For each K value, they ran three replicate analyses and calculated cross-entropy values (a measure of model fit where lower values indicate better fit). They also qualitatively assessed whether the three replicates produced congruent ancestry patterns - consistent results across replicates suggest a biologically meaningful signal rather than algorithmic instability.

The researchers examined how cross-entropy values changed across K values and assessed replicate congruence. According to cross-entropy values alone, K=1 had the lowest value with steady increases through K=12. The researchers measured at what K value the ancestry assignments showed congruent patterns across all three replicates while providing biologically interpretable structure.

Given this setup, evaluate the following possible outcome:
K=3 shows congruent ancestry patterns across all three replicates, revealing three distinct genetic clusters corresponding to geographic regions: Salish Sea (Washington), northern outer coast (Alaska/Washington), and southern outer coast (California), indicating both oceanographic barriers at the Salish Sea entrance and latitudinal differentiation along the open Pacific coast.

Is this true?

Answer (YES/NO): NO